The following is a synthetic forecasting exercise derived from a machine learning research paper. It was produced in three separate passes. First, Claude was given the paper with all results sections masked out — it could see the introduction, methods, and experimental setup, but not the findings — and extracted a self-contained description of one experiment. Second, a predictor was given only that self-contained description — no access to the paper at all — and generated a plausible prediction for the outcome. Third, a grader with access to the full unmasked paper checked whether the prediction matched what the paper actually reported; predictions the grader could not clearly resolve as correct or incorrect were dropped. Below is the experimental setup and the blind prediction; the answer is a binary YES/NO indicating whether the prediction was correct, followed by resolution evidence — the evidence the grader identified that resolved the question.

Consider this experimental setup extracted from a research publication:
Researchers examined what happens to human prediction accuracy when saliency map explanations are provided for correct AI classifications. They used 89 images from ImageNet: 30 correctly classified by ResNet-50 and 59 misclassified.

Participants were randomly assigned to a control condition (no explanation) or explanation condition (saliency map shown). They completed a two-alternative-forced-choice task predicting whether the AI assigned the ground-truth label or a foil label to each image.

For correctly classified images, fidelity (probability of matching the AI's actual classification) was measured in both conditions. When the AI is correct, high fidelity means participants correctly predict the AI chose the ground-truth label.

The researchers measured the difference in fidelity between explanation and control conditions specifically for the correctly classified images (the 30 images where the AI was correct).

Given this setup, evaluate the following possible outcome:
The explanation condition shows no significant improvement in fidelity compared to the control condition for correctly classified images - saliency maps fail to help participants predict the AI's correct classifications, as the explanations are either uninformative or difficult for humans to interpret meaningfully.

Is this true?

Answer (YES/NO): YES